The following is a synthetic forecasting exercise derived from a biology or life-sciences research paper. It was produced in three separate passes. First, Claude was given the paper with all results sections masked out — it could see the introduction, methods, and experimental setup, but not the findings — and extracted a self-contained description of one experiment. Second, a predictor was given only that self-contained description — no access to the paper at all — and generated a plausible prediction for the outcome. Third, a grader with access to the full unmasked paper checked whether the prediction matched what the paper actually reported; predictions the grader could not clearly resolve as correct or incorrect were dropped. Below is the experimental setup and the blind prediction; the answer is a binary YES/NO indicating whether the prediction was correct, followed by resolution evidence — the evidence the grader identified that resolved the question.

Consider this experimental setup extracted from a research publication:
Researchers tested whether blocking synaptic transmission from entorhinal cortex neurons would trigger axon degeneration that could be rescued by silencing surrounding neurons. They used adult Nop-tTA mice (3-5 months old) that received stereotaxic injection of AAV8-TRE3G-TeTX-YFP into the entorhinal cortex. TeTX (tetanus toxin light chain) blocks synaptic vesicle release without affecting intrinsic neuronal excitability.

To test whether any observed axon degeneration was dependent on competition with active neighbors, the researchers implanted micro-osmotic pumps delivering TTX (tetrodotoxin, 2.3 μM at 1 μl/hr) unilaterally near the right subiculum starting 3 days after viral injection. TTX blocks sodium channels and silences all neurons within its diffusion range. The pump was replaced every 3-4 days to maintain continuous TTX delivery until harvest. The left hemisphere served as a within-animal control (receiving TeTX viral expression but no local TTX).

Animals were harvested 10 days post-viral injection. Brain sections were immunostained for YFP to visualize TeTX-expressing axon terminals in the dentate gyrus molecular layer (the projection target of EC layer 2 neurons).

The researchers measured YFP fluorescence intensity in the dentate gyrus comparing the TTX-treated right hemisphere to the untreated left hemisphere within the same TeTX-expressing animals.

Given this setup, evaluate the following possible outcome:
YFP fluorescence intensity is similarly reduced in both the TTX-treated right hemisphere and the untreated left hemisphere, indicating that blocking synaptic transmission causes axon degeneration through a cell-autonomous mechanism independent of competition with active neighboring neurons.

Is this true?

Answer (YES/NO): NO